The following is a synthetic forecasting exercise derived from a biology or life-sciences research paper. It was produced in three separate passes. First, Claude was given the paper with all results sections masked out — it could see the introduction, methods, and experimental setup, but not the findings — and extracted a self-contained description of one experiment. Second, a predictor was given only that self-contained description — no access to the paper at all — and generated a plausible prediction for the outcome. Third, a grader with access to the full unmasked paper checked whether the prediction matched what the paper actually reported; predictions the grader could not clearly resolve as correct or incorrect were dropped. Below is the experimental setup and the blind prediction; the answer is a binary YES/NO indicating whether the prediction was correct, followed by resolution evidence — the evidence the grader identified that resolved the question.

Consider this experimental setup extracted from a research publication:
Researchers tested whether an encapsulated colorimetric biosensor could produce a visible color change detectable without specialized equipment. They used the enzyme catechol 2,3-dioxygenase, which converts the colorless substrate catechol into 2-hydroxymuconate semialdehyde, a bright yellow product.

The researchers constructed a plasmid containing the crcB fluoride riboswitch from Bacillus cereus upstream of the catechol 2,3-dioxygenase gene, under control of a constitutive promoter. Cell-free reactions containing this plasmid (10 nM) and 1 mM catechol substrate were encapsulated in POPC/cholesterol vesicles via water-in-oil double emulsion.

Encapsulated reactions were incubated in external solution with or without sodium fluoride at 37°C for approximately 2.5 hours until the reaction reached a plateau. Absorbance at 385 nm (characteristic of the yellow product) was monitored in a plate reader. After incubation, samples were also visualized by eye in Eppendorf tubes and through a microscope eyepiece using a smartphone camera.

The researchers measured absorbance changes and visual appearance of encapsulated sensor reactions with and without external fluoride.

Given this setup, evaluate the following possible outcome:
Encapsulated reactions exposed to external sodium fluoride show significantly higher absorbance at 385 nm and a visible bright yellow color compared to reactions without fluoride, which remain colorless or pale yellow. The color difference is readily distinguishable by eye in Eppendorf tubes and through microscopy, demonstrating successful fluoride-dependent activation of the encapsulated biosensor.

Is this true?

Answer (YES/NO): NO